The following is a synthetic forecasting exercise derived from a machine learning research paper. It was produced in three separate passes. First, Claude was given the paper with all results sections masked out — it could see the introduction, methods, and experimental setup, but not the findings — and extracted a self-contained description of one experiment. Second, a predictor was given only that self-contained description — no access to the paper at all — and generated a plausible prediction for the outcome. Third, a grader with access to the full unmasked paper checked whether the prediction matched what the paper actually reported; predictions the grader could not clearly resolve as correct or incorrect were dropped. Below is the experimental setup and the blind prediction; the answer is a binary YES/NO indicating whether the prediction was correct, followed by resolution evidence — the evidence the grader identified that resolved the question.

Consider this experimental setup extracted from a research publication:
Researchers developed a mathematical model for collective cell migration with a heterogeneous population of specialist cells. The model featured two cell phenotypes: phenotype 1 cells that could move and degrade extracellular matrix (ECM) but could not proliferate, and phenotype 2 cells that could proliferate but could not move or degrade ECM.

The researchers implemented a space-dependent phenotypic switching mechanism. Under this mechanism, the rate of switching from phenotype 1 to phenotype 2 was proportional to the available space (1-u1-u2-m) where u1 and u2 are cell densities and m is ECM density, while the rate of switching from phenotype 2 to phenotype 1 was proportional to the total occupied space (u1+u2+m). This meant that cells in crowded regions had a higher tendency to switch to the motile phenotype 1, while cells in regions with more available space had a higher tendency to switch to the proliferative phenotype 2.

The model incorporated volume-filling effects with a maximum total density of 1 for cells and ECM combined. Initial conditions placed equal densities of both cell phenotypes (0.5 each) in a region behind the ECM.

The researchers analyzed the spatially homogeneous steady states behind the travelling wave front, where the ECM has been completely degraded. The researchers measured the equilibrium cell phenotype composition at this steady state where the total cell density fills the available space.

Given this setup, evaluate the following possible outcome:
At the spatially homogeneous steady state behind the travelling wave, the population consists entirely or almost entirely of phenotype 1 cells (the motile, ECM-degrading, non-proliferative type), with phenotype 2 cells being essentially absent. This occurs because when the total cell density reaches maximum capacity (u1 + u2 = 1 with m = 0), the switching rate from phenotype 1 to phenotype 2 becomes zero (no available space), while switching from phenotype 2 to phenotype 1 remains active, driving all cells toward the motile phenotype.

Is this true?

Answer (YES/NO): YES